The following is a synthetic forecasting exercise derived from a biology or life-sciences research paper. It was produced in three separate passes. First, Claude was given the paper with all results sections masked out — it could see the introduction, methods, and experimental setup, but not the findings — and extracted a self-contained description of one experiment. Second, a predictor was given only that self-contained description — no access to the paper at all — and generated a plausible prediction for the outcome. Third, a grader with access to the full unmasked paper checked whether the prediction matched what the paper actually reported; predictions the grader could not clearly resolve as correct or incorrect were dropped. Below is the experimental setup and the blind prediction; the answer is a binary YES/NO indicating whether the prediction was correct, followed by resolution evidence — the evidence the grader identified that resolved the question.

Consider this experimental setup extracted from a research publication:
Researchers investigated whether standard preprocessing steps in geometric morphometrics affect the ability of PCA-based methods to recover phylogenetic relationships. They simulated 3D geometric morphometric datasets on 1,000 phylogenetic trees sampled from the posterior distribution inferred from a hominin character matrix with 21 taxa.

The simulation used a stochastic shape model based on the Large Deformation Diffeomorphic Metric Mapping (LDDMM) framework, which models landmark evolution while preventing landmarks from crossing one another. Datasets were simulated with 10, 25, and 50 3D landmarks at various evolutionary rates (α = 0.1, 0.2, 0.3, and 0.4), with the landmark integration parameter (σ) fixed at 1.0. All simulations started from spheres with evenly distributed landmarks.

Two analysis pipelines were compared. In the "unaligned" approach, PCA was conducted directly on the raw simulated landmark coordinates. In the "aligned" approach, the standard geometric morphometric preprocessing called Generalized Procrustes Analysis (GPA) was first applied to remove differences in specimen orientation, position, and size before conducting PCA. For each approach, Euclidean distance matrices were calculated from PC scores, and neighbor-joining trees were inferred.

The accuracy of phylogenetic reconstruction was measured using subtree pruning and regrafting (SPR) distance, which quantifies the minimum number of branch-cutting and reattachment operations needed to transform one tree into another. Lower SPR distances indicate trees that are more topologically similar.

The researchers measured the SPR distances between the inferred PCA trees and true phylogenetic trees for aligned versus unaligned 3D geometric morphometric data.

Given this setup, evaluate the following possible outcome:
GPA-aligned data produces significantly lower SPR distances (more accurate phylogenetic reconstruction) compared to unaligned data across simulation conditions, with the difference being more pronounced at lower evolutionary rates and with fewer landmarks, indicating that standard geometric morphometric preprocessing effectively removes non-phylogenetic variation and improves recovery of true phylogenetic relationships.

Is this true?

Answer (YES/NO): NO